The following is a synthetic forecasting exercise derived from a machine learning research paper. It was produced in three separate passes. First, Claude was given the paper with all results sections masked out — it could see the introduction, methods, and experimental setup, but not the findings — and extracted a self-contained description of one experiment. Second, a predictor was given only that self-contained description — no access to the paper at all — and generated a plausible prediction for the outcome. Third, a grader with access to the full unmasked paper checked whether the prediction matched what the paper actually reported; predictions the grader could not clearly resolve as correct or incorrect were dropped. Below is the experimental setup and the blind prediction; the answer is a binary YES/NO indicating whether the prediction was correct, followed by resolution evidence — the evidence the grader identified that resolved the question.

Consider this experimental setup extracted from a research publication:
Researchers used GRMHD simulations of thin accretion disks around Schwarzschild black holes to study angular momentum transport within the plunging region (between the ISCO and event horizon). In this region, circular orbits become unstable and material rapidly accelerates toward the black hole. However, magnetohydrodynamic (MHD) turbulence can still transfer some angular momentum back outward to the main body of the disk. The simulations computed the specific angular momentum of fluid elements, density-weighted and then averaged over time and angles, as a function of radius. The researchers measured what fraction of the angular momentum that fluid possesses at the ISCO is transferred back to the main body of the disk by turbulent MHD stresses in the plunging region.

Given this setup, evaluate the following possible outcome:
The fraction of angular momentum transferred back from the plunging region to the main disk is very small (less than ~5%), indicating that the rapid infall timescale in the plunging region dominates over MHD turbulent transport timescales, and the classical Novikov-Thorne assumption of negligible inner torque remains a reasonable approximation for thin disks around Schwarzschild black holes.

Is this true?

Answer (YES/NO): NO